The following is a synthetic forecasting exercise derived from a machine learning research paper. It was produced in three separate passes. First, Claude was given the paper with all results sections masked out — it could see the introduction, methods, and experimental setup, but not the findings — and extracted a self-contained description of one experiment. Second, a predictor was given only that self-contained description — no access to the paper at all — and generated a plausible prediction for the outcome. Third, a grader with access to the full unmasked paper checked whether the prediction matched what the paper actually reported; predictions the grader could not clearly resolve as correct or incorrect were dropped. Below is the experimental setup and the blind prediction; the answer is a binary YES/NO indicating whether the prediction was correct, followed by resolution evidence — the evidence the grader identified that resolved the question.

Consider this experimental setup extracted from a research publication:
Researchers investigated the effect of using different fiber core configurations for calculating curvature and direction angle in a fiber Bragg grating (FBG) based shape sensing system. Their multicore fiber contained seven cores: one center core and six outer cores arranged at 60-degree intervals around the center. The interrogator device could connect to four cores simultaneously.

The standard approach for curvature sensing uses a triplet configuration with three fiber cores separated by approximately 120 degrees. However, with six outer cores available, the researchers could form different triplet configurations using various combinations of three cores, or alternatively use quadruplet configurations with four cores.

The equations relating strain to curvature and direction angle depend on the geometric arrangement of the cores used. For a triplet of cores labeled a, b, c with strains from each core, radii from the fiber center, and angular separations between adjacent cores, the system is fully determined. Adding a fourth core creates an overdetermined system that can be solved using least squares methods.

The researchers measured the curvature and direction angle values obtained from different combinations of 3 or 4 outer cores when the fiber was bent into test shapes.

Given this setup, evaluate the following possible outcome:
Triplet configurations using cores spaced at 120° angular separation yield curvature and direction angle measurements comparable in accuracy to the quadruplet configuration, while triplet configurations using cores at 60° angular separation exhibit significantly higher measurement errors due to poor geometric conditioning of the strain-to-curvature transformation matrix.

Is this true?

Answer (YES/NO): NO